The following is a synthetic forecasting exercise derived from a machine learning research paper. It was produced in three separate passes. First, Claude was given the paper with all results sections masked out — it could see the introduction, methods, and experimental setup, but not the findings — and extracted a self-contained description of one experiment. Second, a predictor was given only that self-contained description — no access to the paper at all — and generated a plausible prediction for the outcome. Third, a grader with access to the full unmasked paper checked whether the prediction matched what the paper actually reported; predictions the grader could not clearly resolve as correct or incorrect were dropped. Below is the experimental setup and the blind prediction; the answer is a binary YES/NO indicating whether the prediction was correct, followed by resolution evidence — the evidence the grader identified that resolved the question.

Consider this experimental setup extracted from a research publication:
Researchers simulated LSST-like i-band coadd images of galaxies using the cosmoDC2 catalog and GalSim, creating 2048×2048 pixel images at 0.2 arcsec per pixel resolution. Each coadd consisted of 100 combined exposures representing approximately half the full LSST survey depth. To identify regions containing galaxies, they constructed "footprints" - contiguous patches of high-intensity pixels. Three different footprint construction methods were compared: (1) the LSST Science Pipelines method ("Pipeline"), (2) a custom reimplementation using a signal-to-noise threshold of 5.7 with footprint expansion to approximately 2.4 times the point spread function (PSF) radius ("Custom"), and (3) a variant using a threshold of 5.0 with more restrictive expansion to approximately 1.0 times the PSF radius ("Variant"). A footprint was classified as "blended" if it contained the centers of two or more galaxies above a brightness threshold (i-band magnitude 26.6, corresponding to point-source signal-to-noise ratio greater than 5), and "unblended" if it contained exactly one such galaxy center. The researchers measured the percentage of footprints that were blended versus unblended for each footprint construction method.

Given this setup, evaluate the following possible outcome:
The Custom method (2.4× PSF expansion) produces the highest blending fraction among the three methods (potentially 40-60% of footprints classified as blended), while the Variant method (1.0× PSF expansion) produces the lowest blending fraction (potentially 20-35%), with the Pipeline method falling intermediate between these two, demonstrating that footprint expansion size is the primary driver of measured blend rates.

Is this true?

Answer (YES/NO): NO